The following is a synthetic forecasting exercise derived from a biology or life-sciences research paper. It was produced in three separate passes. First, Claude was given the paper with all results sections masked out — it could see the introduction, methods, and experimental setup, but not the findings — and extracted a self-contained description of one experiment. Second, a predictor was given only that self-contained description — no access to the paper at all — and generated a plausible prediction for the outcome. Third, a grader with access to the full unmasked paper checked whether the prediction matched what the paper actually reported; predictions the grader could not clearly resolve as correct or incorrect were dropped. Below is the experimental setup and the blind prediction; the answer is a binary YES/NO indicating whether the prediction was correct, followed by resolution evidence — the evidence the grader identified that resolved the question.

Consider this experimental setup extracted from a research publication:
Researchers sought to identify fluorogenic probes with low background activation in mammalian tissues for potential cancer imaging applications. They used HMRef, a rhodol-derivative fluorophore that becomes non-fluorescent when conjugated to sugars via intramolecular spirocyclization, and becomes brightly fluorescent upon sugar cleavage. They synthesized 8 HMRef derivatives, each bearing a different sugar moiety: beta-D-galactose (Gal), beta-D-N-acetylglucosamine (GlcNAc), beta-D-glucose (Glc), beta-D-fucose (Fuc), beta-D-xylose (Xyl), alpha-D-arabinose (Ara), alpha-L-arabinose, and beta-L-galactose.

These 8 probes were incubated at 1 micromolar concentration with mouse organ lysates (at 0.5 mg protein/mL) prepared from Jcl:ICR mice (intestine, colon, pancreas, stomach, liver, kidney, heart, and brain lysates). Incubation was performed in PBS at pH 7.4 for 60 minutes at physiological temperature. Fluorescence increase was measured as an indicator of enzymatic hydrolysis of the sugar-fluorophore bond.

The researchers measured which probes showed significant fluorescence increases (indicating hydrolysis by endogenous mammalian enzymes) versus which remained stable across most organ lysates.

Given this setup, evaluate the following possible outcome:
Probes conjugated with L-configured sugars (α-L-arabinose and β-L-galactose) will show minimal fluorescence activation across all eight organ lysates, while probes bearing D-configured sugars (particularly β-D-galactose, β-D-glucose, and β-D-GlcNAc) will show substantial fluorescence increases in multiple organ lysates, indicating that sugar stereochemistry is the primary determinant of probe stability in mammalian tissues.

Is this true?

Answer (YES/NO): NO